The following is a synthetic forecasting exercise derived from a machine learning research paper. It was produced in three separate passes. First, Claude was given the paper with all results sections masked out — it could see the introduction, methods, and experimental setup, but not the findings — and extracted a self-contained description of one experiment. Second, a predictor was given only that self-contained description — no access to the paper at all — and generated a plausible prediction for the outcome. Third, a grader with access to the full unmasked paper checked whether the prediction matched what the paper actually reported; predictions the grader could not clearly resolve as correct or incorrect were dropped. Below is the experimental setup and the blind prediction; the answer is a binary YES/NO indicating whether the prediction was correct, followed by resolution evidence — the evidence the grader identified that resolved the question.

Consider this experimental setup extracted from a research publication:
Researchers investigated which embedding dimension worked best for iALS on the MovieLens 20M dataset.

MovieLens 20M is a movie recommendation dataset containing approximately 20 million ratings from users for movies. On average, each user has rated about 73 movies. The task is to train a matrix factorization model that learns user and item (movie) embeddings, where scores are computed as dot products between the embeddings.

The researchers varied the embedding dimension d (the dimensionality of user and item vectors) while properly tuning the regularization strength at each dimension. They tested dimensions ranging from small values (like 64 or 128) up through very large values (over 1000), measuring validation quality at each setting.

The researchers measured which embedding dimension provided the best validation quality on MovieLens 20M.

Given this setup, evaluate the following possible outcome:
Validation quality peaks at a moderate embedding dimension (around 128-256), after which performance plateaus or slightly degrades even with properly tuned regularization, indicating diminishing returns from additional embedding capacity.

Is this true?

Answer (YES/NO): NO